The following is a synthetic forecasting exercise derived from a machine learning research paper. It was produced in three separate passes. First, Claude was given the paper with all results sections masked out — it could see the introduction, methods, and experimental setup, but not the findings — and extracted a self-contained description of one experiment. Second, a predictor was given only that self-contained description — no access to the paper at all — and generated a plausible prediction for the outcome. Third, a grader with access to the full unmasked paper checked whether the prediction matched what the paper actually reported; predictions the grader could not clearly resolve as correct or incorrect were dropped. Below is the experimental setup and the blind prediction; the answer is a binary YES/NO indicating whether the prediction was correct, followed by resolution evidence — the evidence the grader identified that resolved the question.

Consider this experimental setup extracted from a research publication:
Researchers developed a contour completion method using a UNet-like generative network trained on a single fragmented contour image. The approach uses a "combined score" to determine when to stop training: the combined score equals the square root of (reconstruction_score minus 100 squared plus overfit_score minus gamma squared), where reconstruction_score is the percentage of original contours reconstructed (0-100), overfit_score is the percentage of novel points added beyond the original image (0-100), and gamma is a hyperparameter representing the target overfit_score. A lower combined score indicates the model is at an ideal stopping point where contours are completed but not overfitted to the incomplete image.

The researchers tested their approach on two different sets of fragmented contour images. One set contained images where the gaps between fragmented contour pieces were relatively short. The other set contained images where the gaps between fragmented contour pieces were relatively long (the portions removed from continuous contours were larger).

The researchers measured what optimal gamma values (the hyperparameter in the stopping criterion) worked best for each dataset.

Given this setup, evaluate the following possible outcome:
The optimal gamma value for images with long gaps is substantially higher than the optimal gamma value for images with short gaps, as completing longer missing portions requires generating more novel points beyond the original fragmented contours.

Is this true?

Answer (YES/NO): YES